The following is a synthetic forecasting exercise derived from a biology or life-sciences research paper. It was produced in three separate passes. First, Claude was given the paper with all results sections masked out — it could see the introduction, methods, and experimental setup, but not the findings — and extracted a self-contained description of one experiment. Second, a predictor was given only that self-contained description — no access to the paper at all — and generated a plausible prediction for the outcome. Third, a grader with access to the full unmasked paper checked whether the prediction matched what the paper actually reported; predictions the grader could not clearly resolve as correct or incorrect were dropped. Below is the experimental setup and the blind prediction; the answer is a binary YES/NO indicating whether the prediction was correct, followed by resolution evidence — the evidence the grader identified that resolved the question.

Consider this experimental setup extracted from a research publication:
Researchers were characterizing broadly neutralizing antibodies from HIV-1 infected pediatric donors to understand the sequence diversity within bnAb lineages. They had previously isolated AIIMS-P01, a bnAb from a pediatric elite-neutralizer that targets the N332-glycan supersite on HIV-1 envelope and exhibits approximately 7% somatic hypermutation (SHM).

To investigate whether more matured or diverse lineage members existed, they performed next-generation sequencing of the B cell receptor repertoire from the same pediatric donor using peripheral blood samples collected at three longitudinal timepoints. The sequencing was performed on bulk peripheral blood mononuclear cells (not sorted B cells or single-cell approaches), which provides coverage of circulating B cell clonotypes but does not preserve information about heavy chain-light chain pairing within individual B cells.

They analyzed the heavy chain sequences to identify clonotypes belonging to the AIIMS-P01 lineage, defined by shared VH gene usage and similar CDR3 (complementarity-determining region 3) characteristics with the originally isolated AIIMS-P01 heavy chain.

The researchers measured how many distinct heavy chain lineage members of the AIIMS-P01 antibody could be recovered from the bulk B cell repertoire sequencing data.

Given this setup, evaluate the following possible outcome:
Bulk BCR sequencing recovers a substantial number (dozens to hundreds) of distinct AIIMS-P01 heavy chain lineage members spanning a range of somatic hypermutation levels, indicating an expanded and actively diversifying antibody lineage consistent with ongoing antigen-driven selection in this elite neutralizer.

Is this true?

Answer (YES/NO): NO